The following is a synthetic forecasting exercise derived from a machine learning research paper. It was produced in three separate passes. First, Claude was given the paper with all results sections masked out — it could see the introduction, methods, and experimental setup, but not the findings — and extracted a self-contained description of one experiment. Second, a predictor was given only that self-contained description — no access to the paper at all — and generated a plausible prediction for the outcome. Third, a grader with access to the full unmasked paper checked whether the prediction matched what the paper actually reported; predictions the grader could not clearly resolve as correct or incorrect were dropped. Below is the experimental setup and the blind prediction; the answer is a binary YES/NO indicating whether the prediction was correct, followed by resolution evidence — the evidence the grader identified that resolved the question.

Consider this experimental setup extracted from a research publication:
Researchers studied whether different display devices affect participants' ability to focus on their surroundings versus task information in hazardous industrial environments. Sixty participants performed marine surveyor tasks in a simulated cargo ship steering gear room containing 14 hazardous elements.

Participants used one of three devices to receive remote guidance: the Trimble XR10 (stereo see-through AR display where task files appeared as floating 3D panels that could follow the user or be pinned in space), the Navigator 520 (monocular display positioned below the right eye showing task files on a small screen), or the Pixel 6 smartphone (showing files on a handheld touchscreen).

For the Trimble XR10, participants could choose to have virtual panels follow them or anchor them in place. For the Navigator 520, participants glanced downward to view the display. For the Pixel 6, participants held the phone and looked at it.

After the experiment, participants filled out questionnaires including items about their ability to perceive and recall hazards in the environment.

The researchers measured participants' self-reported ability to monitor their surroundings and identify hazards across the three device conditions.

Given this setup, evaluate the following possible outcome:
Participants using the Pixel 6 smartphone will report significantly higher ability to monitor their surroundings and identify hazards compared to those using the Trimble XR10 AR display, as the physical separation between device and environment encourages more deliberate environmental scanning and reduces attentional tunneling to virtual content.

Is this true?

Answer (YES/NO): NO